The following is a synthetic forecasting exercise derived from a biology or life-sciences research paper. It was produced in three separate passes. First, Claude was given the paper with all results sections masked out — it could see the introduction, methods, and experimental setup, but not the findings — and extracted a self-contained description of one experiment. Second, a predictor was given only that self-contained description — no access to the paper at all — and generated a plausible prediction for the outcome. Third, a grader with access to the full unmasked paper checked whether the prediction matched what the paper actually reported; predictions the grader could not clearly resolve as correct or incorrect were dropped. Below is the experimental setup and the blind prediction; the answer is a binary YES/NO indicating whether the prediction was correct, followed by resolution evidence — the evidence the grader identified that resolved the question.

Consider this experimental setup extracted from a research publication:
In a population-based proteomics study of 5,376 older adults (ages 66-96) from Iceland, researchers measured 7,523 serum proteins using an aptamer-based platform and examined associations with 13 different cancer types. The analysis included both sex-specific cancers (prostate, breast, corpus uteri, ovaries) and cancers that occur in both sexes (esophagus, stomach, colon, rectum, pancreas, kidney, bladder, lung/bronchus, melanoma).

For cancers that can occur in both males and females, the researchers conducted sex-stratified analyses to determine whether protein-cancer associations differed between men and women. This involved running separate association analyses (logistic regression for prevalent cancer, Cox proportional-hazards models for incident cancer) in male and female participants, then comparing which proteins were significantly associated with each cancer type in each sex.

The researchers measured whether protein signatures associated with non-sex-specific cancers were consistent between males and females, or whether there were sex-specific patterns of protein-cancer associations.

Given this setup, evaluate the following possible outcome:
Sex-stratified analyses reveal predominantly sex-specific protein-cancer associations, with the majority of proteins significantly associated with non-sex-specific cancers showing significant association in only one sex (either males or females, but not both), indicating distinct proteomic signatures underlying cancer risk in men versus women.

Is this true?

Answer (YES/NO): NO